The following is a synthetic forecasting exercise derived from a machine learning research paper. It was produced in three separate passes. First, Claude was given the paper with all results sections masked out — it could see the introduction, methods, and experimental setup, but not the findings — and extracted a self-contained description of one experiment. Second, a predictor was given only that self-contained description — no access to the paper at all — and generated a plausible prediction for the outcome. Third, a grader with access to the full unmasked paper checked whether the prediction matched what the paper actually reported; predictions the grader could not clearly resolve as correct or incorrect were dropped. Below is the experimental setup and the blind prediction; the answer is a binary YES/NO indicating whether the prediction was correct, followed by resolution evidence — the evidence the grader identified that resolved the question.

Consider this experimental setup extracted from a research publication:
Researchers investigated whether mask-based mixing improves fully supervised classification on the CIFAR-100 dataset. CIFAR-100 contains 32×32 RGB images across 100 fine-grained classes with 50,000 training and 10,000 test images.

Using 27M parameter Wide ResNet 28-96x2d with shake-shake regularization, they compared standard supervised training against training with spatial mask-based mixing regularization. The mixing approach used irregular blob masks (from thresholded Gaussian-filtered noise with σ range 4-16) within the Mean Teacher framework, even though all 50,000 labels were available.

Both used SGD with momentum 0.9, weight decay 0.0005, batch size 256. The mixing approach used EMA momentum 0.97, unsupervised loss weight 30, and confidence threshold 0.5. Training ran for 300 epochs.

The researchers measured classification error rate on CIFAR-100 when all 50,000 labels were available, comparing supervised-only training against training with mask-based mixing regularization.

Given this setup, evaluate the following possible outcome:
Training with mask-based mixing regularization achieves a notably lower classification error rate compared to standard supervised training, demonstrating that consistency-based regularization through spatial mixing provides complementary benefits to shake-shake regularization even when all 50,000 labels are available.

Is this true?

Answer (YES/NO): YES